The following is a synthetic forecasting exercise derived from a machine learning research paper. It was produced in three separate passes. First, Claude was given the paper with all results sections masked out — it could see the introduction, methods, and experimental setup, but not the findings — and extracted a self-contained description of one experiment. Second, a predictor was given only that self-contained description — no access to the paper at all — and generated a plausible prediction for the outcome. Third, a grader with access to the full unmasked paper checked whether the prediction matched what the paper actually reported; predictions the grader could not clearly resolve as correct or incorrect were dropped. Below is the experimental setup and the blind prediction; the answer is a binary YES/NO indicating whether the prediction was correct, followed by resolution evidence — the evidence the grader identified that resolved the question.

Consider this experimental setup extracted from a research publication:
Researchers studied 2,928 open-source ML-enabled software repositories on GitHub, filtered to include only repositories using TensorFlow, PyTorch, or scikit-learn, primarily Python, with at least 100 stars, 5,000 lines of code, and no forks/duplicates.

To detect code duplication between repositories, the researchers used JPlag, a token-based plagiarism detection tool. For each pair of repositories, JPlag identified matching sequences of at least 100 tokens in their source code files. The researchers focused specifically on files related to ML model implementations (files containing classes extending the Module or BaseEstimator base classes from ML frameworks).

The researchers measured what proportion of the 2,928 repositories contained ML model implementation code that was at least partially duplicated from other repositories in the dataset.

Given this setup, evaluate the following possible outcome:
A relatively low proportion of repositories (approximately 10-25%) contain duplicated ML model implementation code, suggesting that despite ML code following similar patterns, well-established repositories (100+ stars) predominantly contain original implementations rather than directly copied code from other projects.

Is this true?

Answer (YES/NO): NO